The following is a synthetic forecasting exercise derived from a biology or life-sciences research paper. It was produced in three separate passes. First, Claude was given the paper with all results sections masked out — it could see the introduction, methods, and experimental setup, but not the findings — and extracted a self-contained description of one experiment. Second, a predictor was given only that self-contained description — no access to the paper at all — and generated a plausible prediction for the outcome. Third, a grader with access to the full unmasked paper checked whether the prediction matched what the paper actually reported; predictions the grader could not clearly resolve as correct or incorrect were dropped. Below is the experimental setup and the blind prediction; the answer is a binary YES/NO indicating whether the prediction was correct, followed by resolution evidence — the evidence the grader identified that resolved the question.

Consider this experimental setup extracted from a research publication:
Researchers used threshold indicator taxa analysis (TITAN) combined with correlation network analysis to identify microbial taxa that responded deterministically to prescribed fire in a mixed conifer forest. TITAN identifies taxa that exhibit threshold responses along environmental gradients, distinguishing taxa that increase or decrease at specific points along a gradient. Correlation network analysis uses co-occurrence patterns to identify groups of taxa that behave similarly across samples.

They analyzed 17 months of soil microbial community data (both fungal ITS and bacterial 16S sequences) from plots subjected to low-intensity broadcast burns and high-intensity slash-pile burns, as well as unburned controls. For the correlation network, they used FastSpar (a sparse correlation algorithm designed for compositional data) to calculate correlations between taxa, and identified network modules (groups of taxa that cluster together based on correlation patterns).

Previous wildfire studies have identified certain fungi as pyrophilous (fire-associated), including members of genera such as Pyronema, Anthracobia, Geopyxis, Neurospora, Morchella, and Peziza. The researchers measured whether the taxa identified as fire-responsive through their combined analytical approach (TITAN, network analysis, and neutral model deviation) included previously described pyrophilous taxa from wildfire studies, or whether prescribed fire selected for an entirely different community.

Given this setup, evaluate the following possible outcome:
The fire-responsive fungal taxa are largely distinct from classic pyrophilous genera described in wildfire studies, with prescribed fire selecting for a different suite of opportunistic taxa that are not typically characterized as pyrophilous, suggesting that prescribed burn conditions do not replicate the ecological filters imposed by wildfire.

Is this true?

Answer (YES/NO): NO